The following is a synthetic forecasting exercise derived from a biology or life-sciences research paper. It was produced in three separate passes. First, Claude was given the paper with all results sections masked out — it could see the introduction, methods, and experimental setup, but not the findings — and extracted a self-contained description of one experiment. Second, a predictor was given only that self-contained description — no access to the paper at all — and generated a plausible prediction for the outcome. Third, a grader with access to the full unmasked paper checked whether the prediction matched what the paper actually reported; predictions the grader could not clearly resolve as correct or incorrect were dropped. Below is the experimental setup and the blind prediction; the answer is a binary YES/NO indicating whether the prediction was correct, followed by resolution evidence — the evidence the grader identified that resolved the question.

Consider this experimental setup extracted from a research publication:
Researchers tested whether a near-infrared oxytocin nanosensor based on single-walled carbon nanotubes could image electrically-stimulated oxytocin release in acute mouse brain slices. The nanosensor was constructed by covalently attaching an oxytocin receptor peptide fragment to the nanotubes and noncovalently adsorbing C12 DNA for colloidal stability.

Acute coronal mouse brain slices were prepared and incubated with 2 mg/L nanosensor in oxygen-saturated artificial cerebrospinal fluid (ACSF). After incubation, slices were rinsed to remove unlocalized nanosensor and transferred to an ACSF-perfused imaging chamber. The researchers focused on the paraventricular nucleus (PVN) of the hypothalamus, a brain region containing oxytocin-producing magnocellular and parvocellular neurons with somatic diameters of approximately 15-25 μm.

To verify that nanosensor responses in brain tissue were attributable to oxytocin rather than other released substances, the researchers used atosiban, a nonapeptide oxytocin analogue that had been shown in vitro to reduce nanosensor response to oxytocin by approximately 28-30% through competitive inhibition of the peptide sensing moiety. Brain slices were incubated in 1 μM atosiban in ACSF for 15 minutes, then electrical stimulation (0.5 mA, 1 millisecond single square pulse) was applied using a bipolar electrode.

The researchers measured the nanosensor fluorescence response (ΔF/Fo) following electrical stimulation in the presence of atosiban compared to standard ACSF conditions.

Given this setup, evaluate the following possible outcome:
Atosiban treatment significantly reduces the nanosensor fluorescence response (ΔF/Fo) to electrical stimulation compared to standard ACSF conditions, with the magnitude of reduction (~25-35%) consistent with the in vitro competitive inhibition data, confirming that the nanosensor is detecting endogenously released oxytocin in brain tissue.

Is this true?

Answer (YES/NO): NO